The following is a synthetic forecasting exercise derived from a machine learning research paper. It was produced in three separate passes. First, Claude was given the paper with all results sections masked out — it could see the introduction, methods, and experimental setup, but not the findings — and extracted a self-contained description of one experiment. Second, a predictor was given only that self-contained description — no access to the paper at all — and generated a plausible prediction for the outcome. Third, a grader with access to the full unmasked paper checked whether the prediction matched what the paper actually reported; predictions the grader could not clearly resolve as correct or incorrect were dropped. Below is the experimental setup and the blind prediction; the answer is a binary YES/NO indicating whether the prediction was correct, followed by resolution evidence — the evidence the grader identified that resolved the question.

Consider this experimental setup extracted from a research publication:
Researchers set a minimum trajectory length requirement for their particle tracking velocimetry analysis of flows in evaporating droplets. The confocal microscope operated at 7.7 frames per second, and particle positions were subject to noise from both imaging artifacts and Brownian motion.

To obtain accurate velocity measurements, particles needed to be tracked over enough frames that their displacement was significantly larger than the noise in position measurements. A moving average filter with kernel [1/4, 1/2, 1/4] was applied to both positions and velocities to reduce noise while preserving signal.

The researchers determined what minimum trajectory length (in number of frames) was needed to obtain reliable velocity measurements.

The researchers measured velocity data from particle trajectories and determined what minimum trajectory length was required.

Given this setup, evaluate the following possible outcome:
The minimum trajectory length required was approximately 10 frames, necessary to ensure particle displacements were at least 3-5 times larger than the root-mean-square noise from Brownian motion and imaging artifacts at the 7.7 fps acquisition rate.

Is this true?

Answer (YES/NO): NO